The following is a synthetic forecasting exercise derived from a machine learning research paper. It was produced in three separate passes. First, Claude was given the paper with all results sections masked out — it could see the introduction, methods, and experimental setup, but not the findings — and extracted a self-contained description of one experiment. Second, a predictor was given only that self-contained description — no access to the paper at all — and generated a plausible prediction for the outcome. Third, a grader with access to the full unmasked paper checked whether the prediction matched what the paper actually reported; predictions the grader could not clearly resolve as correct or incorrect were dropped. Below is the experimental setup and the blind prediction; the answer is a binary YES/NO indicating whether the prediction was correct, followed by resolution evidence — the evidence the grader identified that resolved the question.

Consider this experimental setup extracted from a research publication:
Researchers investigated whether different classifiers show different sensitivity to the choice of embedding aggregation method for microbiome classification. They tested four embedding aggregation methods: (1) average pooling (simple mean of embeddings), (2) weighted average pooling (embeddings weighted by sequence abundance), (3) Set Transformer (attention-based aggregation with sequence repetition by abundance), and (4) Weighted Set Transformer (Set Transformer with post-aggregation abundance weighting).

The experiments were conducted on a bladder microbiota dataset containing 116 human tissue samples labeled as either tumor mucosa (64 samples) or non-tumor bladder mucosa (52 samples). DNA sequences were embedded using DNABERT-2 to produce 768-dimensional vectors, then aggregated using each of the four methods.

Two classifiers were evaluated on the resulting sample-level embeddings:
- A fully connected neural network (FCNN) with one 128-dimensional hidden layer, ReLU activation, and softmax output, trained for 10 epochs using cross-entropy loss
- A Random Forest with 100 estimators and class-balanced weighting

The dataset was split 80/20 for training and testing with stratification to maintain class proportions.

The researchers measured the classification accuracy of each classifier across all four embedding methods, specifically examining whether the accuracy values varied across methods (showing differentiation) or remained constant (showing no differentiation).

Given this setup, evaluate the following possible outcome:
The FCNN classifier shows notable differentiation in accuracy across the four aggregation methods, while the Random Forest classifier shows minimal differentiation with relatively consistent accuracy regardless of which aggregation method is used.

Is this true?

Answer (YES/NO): NO